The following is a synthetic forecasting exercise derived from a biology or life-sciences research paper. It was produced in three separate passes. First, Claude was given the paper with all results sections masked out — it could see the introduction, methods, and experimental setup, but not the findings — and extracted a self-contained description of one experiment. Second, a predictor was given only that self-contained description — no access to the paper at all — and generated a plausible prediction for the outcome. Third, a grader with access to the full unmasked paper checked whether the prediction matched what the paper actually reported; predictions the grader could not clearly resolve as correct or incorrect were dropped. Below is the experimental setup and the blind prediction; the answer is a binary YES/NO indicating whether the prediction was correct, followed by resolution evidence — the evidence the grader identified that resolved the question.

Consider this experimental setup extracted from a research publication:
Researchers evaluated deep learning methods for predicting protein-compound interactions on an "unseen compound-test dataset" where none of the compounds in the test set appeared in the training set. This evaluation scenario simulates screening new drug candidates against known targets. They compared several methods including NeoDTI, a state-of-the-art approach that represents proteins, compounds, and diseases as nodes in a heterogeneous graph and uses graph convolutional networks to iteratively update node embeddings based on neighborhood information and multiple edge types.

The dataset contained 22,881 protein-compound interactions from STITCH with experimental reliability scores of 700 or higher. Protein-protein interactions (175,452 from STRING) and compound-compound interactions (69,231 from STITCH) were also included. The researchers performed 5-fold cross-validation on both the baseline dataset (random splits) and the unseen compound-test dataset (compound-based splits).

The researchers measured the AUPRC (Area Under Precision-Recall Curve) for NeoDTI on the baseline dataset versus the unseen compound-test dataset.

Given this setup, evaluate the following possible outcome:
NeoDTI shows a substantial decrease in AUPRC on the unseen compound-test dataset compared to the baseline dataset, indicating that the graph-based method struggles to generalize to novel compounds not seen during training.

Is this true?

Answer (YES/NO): YES